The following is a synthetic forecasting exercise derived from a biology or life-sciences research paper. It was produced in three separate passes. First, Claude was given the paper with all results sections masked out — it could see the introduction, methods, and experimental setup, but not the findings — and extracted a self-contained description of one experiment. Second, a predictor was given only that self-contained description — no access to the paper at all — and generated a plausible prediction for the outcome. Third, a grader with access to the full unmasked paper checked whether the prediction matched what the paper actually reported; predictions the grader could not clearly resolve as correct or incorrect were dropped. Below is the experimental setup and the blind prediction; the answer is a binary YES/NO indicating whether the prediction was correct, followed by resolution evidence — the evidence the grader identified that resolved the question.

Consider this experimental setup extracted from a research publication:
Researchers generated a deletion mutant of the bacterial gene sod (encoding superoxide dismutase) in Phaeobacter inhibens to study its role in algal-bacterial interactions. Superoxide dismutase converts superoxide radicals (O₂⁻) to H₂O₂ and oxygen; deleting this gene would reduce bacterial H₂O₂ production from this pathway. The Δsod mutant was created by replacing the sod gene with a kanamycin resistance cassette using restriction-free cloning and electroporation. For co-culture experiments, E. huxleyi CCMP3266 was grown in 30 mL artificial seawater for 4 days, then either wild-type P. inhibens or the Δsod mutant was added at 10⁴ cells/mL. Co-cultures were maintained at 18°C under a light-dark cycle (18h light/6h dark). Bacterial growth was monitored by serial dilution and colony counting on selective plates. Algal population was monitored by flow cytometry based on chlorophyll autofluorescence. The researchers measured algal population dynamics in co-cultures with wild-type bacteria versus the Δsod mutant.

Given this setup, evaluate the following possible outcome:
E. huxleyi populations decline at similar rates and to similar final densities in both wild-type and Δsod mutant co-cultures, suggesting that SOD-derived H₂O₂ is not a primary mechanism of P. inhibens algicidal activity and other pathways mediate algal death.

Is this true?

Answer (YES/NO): NO